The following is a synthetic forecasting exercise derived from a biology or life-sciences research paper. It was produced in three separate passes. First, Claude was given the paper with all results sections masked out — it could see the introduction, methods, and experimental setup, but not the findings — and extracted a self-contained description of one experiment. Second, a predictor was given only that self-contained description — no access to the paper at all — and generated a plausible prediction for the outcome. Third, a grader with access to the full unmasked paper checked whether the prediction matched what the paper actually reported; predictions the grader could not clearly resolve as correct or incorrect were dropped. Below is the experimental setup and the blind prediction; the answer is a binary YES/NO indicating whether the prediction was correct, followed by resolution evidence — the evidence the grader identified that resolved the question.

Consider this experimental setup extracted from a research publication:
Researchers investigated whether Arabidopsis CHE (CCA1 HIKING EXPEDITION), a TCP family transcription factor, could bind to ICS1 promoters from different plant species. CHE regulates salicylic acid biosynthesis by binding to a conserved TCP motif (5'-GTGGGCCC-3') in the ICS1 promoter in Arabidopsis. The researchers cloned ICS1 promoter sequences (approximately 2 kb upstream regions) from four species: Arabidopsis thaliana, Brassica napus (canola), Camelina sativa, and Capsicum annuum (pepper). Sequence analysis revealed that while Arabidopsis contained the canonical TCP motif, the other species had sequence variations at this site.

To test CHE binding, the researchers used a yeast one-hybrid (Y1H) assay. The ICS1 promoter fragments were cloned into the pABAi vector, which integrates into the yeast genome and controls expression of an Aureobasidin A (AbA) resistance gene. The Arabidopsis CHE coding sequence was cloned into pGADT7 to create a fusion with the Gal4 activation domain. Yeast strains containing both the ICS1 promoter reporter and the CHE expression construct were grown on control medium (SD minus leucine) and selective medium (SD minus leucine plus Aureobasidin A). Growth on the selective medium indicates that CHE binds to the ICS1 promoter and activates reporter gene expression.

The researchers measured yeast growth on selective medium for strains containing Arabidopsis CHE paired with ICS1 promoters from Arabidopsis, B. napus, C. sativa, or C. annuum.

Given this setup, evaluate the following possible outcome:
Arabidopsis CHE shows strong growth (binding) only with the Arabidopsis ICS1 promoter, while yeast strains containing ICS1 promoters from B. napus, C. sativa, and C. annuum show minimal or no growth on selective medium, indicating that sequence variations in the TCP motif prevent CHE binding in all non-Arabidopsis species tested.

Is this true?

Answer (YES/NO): NO